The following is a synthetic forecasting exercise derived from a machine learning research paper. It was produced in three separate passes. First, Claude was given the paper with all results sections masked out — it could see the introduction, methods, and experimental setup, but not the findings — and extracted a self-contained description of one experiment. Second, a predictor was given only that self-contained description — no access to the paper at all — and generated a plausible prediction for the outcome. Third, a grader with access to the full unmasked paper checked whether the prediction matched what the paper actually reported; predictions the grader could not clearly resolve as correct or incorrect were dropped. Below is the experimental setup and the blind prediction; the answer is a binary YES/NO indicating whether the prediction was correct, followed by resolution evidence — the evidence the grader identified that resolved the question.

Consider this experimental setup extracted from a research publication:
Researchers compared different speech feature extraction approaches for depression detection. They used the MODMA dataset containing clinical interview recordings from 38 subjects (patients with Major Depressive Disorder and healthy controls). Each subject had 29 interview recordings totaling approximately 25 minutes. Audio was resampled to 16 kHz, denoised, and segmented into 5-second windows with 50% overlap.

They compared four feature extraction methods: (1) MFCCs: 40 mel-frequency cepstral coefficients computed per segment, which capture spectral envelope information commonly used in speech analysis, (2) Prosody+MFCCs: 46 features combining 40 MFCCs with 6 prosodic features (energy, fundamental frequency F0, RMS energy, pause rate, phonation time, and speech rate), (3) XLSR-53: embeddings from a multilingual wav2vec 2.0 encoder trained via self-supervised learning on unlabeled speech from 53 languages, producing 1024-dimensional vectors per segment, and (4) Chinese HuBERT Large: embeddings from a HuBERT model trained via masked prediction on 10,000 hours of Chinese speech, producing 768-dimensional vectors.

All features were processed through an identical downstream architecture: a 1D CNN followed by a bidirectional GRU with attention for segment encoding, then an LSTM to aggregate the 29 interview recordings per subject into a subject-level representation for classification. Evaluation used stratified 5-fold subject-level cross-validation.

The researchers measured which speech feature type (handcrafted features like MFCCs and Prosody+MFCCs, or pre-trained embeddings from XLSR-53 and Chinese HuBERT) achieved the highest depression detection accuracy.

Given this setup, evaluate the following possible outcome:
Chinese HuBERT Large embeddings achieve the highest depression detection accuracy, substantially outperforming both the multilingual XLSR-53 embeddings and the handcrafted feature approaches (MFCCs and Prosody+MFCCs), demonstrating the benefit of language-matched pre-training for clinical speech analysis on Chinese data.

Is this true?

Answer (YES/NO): NO